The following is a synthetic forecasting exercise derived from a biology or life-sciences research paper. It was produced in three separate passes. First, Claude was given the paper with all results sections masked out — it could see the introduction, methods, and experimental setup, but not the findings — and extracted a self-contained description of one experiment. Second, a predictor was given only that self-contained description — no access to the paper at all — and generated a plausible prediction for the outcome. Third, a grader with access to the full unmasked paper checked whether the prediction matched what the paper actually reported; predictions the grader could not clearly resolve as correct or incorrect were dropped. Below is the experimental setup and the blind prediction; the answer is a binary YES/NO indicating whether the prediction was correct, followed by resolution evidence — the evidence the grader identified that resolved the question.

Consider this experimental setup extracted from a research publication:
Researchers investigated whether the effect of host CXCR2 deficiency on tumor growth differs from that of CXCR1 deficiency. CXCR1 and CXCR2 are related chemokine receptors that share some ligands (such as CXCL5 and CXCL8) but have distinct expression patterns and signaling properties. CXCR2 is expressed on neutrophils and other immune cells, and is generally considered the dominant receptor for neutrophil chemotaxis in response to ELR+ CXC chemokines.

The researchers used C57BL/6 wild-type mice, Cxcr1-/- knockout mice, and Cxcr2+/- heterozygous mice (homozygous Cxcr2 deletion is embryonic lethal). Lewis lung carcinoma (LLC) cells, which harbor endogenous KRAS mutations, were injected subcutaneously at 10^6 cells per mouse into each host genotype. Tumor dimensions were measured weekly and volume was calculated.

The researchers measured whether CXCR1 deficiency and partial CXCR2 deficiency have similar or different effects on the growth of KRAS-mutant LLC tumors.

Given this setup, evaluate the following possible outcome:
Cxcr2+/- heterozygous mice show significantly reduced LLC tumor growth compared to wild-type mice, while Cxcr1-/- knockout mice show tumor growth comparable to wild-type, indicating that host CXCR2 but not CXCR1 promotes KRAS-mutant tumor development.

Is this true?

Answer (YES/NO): NO